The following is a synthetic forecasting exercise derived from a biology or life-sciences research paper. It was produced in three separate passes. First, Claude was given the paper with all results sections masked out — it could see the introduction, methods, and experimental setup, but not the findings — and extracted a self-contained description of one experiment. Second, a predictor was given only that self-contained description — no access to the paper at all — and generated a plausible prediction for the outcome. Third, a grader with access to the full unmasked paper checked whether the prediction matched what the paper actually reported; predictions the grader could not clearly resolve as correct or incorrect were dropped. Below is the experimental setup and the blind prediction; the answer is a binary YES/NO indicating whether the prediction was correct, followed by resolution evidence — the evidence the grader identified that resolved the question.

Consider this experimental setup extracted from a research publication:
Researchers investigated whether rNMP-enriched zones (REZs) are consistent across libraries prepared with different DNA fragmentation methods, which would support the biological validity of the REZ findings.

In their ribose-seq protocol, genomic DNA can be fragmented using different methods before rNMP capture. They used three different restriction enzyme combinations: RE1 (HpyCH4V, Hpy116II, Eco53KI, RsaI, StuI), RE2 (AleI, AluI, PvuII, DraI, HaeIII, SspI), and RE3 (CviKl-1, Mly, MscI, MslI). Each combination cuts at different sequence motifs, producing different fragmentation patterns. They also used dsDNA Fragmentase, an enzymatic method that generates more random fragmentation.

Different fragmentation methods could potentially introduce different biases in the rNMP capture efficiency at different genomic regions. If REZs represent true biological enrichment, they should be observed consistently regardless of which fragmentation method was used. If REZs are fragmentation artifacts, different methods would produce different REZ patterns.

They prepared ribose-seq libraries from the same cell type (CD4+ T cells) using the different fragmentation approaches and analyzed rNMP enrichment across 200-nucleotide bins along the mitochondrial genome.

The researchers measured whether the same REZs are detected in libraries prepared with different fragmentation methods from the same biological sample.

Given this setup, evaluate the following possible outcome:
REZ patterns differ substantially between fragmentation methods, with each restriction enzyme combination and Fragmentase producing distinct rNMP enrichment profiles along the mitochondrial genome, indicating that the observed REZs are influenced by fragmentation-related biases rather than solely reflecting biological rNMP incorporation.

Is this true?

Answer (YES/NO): NO